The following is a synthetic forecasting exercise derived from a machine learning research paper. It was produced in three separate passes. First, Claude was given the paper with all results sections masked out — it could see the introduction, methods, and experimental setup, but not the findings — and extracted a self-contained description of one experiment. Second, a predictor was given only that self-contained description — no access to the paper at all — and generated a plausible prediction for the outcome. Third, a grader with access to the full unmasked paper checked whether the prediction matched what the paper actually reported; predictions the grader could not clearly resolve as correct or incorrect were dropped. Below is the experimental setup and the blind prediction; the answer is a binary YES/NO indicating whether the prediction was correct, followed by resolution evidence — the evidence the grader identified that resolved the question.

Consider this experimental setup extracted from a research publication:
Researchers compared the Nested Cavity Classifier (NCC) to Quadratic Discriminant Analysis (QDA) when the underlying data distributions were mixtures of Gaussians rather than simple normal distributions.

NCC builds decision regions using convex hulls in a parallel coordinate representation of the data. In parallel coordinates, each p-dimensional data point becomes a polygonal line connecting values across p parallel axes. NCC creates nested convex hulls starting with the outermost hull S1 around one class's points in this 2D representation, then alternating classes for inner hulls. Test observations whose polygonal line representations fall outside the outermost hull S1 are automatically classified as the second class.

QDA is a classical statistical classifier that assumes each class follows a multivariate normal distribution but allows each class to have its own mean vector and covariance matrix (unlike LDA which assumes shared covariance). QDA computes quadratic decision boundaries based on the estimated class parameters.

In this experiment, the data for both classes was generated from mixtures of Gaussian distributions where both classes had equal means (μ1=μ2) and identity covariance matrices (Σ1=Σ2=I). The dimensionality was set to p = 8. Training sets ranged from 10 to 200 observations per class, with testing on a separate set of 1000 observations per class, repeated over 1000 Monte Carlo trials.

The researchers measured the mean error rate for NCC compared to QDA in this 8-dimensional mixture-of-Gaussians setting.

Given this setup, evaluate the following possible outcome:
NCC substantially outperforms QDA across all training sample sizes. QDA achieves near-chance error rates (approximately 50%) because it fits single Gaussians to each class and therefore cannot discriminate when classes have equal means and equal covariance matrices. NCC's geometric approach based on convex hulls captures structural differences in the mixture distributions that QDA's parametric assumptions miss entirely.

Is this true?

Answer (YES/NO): NO